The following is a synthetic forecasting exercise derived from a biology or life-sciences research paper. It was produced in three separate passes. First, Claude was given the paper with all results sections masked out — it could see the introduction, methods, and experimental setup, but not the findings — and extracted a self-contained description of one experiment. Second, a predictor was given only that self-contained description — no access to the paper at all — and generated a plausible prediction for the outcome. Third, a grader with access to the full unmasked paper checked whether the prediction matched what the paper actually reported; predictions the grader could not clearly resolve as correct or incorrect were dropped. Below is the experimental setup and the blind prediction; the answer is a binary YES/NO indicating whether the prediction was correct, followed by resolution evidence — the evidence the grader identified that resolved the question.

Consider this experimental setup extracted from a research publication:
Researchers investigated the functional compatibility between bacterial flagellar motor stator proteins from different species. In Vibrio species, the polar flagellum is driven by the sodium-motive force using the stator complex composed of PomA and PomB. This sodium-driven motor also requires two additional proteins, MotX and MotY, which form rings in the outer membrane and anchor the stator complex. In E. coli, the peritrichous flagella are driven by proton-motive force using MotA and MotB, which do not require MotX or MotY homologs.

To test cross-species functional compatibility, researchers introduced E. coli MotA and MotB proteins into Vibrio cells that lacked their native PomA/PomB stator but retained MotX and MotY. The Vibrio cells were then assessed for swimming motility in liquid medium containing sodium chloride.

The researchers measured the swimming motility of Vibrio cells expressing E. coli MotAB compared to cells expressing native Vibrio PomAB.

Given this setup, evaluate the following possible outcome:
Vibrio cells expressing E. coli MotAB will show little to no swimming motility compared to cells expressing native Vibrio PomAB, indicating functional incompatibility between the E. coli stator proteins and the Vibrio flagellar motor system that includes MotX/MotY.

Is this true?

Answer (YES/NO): NO